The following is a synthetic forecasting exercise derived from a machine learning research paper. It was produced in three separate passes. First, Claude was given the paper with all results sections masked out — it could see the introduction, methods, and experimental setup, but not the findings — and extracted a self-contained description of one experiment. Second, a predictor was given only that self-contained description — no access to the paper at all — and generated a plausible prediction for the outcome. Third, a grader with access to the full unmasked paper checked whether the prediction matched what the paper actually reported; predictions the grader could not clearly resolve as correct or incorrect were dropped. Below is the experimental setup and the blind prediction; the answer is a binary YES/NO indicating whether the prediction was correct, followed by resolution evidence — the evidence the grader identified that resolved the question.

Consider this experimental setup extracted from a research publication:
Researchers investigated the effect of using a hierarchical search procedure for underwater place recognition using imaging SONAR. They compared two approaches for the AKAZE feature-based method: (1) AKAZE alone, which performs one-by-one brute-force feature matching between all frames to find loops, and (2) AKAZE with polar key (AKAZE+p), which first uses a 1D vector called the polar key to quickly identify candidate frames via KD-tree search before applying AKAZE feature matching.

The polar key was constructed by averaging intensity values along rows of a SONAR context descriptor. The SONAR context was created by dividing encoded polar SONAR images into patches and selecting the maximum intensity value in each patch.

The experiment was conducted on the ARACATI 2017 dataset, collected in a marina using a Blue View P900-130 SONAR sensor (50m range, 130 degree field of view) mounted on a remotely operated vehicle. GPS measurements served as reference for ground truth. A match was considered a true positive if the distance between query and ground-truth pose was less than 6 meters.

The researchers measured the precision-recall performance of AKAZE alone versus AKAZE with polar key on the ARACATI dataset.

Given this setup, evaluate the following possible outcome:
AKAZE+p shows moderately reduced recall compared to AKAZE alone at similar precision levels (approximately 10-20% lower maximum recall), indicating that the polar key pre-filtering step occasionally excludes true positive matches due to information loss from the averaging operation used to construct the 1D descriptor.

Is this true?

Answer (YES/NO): NO